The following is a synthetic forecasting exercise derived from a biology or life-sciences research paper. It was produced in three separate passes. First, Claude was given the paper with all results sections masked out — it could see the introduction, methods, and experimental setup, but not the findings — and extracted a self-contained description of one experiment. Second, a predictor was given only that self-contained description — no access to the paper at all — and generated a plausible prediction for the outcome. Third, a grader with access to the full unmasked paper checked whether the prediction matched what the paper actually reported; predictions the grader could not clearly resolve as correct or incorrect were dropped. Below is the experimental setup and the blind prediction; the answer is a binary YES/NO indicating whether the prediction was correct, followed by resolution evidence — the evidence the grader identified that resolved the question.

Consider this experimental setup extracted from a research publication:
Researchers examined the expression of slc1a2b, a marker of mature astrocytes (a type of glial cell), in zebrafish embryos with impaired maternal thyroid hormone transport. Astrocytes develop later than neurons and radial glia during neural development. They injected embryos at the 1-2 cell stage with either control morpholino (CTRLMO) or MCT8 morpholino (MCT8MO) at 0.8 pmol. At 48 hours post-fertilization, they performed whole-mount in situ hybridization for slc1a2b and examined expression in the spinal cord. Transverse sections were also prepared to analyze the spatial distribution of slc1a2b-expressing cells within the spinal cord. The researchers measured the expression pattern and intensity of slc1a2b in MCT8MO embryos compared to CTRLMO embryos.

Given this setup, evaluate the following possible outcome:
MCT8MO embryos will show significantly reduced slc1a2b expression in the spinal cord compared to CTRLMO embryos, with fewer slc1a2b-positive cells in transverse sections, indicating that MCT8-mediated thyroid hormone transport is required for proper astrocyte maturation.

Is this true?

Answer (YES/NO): YES